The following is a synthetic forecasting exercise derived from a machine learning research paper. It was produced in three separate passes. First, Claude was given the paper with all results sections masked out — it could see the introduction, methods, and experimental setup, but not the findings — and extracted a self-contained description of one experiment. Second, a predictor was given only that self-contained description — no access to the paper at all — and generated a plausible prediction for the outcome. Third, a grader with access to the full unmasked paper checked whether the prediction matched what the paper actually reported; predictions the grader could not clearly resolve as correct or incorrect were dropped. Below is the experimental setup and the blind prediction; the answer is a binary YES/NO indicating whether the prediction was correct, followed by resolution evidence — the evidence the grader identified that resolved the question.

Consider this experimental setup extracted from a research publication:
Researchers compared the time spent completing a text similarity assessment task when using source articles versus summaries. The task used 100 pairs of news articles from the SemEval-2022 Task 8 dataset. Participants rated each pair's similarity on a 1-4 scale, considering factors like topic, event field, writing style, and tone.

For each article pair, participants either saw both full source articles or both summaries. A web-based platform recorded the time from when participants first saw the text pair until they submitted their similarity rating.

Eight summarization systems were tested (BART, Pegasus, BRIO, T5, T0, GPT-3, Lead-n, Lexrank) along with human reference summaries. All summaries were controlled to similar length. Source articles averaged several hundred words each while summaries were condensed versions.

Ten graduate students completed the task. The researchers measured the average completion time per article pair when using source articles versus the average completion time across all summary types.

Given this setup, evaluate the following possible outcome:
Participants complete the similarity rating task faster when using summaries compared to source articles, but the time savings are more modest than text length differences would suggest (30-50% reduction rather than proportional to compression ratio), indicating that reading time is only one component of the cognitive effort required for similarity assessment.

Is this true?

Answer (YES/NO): YES